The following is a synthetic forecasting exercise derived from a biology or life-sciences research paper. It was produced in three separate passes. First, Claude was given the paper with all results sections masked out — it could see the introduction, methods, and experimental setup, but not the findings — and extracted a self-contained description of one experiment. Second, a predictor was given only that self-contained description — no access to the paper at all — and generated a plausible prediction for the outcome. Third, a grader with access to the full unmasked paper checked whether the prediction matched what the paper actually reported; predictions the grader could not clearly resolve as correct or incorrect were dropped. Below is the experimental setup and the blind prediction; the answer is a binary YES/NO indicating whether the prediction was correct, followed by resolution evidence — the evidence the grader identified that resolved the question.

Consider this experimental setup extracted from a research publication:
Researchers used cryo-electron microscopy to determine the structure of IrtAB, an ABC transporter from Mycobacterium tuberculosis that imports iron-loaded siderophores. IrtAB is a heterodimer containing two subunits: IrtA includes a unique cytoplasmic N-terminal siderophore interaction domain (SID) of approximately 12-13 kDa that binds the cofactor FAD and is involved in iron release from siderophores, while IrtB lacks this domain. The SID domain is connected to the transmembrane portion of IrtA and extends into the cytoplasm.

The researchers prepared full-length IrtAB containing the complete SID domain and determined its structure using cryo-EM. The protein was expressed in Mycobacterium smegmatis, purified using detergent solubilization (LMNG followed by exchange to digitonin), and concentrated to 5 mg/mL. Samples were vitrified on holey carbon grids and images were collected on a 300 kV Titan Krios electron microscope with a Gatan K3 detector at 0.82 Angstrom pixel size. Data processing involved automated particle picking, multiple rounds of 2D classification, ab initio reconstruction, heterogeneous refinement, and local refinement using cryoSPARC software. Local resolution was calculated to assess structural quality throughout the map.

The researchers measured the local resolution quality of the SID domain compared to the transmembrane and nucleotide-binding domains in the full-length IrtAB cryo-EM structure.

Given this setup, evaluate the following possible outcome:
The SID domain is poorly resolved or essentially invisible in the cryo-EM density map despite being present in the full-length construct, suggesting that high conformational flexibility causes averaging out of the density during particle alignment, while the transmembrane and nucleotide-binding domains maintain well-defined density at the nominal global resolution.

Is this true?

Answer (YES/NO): YES